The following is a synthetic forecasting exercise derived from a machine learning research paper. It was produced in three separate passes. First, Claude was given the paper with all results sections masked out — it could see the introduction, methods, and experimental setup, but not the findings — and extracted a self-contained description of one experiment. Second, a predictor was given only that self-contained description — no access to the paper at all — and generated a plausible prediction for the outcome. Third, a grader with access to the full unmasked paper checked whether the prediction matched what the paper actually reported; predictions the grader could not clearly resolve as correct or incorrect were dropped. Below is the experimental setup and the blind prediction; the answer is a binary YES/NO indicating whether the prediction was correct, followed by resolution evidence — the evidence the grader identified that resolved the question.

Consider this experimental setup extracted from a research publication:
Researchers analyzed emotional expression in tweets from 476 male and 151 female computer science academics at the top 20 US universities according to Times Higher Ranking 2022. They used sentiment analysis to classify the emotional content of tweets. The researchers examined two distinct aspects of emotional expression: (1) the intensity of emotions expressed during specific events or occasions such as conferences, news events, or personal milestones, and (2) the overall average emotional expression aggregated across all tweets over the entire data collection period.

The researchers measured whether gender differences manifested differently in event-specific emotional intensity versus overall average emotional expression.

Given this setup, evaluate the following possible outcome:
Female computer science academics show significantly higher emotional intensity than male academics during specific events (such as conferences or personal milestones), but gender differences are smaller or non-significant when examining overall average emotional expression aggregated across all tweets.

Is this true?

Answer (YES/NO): YES